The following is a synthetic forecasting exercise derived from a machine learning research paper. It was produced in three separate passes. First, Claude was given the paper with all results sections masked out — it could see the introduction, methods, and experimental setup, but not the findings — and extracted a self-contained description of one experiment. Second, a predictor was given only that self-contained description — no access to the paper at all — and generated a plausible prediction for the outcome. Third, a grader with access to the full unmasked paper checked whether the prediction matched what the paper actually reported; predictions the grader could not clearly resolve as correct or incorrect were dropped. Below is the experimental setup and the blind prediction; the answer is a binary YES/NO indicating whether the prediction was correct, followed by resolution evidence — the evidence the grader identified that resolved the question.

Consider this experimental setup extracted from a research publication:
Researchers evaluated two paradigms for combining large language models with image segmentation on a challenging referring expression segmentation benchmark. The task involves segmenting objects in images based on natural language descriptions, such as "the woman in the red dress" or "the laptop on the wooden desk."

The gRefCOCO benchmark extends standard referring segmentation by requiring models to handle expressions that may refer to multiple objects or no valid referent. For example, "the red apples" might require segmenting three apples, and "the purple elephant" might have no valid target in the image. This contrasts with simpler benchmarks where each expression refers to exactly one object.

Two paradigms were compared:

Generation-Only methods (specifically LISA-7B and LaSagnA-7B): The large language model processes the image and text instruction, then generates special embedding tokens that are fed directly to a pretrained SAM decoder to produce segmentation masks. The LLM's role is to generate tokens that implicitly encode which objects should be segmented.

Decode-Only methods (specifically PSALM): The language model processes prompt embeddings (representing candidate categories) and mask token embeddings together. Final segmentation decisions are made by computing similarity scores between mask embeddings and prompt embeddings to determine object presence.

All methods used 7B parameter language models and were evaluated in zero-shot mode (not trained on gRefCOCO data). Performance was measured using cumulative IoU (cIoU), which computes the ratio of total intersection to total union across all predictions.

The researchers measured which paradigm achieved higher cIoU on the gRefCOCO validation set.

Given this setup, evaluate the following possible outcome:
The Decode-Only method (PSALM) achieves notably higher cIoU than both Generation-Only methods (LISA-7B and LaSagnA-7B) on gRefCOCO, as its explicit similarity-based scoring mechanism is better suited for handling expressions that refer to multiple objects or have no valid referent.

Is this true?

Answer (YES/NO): NO